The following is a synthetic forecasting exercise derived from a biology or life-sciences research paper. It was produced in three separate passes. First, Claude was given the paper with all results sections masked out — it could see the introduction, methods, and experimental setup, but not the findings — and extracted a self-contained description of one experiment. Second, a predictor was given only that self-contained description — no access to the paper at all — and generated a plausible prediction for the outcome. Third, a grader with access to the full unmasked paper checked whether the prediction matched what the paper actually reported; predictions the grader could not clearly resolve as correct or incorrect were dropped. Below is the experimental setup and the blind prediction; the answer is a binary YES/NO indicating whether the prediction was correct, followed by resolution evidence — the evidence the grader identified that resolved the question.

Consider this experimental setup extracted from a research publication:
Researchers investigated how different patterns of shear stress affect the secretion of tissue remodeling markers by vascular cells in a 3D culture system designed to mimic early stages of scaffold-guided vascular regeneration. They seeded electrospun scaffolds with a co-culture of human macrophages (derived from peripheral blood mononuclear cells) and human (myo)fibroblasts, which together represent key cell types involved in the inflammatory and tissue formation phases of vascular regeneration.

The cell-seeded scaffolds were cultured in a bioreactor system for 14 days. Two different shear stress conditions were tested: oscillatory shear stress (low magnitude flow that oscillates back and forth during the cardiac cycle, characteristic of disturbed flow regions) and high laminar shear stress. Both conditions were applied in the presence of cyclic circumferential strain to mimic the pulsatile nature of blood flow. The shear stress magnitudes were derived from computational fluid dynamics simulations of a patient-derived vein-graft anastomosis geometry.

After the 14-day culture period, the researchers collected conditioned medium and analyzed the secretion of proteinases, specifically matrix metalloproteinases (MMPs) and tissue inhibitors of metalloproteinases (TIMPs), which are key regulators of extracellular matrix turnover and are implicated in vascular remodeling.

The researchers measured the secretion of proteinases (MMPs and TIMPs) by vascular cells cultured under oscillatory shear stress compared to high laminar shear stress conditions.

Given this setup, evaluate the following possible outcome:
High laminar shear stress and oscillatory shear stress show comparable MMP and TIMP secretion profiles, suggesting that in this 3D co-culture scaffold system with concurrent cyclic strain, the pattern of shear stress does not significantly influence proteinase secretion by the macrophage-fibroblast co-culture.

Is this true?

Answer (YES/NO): NO